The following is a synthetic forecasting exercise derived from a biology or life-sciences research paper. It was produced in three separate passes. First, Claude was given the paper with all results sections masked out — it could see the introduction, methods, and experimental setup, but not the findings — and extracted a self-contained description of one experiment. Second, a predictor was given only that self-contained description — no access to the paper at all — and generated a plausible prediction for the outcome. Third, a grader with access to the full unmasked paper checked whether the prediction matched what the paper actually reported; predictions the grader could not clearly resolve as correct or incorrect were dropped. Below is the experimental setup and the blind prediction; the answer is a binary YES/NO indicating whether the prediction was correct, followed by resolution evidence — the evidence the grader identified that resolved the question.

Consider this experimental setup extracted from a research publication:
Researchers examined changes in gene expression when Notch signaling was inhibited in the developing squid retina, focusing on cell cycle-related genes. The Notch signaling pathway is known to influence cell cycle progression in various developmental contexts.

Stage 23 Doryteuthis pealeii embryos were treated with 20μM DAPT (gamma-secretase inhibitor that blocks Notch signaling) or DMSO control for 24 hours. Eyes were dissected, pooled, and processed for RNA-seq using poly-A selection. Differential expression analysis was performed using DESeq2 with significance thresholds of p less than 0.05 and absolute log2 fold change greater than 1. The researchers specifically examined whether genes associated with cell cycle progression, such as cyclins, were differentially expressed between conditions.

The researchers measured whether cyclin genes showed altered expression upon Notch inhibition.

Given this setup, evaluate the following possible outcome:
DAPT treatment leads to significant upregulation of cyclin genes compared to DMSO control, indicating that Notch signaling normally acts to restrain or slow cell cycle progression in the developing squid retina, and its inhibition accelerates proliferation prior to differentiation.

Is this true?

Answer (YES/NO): NO